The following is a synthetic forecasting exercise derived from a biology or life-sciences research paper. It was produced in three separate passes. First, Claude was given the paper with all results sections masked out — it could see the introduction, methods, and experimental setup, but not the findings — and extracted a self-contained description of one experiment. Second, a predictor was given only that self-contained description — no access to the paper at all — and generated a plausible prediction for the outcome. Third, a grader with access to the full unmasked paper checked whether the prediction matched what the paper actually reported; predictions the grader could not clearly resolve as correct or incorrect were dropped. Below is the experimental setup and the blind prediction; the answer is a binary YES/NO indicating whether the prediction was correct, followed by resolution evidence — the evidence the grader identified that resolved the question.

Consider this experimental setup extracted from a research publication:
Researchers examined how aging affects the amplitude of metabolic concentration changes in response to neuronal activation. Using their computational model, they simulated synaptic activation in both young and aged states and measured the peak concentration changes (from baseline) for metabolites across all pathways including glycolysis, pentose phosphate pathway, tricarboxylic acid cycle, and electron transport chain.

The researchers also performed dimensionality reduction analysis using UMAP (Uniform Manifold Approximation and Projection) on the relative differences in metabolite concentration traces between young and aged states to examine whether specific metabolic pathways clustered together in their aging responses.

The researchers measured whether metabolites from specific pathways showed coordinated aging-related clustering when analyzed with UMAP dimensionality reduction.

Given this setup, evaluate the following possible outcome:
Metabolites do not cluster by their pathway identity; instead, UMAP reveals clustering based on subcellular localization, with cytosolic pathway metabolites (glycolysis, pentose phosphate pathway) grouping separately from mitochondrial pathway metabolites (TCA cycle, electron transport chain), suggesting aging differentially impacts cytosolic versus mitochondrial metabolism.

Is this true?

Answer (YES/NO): NO